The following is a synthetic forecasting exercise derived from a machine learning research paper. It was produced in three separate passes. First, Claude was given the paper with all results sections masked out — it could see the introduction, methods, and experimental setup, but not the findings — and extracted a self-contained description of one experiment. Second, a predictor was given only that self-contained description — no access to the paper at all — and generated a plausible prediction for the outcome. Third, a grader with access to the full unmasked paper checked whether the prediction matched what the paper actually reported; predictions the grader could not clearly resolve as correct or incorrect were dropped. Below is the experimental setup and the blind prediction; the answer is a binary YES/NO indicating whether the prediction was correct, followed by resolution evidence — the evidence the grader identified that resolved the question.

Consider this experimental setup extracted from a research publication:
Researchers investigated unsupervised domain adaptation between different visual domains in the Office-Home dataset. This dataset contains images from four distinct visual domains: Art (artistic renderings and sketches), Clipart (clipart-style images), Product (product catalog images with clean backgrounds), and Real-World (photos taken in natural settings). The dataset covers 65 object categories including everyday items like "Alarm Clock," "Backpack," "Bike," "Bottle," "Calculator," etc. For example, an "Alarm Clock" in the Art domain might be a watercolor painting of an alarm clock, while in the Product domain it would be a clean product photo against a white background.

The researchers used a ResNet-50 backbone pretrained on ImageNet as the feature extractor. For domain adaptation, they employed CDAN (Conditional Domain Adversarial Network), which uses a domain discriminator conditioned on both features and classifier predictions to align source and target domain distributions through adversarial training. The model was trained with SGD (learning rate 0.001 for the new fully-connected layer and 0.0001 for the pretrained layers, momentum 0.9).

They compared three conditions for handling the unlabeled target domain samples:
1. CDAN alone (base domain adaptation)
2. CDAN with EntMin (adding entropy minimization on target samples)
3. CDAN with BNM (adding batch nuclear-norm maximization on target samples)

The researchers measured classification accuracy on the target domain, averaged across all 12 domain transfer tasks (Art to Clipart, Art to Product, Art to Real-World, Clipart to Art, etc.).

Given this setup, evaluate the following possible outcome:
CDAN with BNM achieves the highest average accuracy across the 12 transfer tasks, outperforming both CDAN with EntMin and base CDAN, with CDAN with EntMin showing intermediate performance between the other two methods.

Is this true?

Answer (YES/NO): YES